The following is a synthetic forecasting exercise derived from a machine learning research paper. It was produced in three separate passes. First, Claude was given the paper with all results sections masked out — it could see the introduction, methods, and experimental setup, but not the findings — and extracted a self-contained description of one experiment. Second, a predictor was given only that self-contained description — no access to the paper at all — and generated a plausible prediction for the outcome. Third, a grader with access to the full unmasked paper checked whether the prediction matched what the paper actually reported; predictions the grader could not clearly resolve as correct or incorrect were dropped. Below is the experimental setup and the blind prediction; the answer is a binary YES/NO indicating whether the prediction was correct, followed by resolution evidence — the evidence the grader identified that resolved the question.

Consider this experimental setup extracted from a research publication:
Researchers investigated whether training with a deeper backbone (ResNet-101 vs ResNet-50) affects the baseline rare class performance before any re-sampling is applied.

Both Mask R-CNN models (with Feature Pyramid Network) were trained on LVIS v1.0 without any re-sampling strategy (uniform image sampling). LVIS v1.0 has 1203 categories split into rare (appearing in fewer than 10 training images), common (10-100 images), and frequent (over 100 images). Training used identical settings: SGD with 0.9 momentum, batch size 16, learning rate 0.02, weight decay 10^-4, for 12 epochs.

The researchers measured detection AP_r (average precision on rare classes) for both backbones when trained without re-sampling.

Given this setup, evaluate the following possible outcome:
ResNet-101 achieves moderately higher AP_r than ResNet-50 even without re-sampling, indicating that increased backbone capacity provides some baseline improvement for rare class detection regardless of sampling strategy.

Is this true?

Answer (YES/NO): NO